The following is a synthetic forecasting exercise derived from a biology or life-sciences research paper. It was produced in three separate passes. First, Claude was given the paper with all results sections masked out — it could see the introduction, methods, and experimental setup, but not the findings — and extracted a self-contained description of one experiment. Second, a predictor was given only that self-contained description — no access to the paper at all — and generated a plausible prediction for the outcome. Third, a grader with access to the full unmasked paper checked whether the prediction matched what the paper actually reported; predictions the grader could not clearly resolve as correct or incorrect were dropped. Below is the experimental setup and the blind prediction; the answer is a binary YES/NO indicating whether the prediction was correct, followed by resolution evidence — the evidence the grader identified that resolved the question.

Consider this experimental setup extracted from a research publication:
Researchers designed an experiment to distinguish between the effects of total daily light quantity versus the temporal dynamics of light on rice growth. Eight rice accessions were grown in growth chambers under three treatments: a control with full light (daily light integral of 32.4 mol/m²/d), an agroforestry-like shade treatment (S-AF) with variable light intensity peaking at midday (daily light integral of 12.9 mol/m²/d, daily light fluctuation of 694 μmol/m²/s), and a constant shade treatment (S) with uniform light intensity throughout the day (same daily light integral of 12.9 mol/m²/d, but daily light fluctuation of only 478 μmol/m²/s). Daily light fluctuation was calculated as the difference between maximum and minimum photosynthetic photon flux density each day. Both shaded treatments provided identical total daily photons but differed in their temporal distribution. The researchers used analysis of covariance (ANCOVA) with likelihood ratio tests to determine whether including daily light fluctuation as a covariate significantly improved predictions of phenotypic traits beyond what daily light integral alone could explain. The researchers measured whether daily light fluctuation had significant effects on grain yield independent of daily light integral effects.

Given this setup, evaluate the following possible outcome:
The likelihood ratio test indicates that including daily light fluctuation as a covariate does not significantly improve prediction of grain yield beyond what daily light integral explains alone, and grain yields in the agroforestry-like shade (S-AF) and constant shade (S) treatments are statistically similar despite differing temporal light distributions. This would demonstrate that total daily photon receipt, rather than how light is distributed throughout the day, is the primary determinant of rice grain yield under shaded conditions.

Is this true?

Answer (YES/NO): YES